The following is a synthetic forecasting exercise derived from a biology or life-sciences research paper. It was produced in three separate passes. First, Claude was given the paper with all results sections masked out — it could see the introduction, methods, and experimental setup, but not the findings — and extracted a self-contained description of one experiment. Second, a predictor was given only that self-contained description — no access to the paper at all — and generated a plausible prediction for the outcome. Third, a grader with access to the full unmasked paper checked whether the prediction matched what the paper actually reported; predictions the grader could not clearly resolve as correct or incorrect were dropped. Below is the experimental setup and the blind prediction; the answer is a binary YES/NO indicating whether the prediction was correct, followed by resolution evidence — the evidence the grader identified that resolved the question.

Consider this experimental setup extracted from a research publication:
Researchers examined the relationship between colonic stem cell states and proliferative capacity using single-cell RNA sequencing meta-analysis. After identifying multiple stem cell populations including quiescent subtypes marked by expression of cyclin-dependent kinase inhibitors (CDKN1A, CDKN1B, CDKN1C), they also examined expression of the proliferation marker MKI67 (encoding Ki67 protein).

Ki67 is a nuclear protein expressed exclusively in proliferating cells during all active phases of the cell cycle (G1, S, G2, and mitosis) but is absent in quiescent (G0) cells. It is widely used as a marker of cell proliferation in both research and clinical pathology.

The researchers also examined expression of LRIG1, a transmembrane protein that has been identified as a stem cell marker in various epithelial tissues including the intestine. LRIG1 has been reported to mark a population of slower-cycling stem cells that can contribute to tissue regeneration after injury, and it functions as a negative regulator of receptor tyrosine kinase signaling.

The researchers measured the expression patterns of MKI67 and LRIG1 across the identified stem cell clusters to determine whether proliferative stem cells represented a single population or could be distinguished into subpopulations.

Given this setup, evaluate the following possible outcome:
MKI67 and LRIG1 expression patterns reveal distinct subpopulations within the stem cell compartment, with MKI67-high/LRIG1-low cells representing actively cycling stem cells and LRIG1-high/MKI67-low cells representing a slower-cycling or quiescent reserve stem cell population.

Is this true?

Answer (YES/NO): NO